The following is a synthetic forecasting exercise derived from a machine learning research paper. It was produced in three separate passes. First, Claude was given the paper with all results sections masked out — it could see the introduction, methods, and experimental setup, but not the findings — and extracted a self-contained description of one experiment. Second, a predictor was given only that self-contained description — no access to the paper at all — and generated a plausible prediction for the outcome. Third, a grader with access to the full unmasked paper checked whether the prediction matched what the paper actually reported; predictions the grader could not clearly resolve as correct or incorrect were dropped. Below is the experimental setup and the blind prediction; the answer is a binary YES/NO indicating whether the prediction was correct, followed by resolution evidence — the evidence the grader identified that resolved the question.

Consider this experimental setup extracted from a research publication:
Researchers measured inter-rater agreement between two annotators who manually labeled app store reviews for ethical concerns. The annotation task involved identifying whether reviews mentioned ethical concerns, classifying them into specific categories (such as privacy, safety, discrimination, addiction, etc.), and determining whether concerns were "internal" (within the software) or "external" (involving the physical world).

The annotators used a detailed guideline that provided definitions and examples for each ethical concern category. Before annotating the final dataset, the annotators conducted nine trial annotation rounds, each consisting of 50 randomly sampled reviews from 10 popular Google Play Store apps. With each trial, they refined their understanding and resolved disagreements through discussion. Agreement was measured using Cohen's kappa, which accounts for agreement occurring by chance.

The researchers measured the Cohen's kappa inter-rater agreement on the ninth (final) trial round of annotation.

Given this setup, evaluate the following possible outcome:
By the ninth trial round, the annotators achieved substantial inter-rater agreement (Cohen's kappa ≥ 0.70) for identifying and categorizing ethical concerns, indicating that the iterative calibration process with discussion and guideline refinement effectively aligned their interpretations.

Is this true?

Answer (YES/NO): YES